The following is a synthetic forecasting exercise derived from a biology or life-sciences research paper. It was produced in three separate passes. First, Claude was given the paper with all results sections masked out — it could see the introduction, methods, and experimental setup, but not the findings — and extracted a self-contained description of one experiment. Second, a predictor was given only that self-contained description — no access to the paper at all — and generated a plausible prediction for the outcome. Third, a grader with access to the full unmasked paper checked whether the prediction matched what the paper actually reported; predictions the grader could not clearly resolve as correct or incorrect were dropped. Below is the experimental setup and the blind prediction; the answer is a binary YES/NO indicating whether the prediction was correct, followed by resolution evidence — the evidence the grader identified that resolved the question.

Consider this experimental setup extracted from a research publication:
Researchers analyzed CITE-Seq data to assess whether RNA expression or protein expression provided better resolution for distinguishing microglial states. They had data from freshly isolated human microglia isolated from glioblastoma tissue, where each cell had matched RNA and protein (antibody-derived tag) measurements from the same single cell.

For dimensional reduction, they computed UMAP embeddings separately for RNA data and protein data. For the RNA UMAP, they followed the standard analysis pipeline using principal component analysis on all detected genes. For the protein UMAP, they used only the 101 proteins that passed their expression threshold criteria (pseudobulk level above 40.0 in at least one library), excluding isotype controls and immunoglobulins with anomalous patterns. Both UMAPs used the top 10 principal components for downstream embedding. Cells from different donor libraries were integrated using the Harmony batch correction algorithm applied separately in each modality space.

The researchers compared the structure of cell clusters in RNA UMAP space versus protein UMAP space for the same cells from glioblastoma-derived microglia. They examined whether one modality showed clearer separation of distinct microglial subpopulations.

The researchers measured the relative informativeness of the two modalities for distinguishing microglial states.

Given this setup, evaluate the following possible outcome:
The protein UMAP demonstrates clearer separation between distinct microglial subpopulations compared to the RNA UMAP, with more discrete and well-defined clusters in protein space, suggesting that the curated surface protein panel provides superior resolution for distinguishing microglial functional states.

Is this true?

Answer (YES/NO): YES